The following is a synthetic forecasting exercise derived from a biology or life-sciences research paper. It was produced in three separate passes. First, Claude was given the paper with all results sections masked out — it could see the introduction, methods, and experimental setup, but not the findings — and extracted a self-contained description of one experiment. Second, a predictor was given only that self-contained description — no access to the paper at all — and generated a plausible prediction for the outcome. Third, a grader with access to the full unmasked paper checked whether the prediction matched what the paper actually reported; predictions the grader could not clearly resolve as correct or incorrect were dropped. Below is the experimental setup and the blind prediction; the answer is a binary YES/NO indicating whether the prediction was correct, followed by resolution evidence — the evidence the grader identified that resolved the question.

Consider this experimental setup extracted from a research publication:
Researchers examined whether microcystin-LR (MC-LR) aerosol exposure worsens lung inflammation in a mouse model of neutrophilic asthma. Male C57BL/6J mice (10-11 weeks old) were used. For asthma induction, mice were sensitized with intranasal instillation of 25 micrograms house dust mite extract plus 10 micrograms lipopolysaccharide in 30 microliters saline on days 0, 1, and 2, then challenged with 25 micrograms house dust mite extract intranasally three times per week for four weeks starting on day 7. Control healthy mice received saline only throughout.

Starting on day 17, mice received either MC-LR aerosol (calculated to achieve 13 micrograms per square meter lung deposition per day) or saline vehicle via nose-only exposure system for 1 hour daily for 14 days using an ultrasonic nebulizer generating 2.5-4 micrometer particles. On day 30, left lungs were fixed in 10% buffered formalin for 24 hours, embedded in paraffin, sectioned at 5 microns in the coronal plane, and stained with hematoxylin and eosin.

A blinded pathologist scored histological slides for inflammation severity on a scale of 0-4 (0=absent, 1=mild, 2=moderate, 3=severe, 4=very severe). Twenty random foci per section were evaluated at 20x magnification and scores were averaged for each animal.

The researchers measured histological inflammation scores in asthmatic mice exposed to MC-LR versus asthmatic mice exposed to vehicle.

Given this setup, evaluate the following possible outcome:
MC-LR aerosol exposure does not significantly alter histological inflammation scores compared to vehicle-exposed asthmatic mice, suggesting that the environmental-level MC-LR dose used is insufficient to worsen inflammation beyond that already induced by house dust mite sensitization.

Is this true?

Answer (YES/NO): YES